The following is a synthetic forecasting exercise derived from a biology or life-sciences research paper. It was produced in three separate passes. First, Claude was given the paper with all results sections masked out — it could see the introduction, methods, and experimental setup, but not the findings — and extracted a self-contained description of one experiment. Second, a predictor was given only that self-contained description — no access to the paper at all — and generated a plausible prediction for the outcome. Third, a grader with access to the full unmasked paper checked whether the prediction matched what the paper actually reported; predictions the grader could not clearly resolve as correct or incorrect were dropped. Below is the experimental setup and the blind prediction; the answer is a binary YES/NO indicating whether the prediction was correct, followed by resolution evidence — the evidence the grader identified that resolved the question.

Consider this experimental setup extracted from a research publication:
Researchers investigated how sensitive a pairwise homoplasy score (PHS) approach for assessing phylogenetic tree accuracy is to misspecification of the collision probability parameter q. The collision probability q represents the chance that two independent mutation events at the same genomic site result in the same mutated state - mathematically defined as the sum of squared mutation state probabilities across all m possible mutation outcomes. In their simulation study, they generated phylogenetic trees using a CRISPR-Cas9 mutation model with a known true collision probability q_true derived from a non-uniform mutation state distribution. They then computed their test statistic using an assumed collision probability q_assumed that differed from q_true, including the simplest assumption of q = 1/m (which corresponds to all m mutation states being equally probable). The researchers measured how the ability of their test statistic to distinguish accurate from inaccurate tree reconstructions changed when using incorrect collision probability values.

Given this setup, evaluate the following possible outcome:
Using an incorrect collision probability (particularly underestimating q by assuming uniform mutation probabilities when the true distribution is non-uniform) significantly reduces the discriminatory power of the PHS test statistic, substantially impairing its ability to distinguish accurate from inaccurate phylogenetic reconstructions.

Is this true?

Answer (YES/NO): NO